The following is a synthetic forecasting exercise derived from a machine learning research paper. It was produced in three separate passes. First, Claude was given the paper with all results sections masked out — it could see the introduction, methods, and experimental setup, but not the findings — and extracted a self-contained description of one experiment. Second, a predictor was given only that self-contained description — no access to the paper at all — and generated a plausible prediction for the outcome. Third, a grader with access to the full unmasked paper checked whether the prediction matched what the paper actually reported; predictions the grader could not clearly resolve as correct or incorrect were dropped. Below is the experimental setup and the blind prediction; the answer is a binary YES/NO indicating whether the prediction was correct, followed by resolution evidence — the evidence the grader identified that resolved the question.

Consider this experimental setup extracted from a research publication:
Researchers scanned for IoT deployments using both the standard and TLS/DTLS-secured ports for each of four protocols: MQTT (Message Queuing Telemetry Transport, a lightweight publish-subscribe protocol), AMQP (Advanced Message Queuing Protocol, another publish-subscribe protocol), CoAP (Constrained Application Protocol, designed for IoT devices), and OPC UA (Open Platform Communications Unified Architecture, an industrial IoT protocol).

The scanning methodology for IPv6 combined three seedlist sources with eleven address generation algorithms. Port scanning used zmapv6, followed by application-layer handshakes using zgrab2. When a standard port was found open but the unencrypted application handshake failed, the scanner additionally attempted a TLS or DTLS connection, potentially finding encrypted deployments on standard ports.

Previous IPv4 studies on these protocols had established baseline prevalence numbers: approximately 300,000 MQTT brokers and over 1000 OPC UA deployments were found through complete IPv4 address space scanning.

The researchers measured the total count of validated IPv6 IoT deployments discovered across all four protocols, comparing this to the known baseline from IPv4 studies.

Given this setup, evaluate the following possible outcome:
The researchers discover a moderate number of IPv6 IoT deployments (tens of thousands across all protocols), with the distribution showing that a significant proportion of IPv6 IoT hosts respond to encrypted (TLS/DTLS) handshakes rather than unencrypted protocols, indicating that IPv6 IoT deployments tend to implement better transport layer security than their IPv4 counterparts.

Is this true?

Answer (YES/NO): NO